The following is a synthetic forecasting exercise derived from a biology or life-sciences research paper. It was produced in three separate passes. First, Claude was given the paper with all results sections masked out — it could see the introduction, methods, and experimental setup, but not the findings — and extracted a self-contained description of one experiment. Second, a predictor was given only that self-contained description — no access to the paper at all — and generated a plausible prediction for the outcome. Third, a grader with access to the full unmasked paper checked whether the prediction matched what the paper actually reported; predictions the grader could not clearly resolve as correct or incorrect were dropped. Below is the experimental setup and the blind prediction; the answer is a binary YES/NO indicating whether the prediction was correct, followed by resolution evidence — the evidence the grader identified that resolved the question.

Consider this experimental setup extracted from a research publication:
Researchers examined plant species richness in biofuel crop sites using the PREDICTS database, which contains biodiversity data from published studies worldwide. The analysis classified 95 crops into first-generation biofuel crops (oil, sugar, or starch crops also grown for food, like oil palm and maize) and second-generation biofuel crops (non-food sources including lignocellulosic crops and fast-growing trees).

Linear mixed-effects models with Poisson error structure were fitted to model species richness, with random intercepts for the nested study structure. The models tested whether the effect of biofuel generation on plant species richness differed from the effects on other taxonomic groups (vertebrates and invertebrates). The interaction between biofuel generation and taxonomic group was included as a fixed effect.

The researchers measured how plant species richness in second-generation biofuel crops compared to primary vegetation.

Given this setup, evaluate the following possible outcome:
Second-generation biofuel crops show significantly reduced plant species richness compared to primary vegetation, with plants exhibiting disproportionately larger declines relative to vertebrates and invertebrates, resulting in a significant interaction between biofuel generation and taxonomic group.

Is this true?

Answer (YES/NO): NO